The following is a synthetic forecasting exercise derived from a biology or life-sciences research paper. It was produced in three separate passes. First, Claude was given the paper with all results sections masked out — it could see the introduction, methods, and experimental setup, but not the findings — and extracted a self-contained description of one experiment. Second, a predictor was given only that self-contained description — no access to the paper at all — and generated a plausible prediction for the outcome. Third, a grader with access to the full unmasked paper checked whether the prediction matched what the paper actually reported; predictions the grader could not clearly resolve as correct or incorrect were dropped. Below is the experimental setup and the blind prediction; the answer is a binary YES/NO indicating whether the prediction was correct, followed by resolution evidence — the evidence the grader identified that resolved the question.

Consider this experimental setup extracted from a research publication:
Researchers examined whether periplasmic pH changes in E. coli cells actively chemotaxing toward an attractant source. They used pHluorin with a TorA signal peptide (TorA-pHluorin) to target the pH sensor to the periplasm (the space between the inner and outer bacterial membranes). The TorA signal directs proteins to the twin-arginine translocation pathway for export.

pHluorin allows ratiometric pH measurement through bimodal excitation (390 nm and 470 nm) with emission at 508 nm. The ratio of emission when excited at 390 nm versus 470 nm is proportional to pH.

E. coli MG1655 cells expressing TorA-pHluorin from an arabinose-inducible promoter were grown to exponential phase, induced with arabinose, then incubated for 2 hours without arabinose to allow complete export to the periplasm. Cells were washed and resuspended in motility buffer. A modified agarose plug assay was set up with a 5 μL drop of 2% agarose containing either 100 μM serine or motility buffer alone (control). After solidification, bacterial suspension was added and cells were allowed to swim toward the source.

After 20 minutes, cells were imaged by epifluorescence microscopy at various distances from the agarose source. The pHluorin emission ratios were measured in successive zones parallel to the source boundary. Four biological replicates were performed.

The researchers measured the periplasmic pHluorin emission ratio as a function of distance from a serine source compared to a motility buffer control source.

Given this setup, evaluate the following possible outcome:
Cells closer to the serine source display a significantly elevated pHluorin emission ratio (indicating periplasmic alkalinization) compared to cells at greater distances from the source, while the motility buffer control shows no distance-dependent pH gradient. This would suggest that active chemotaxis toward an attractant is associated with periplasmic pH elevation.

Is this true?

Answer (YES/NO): NO